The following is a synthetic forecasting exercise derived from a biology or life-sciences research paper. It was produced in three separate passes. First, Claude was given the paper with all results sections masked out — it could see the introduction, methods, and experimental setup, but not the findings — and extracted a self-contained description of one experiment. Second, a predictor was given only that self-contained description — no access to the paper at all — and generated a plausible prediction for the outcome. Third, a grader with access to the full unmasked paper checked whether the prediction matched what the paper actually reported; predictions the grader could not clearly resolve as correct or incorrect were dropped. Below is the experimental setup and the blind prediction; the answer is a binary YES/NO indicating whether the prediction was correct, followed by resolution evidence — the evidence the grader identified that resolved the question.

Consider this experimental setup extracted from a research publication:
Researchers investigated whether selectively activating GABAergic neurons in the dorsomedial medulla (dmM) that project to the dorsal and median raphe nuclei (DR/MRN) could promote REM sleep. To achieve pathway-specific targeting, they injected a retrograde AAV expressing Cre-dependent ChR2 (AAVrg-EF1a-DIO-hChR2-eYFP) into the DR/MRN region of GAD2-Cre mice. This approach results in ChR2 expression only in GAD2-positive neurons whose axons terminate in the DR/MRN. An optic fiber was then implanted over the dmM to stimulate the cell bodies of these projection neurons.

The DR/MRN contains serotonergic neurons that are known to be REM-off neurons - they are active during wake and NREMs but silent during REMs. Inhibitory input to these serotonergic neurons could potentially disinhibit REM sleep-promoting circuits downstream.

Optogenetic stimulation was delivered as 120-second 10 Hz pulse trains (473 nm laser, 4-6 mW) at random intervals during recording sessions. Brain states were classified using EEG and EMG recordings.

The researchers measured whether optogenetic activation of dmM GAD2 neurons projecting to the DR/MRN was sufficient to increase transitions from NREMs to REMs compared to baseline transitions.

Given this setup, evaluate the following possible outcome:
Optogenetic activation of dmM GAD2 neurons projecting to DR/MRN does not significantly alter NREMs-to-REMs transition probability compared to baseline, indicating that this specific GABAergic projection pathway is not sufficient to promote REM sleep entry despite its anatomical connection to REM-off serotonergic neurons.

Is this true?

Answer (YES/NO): NO